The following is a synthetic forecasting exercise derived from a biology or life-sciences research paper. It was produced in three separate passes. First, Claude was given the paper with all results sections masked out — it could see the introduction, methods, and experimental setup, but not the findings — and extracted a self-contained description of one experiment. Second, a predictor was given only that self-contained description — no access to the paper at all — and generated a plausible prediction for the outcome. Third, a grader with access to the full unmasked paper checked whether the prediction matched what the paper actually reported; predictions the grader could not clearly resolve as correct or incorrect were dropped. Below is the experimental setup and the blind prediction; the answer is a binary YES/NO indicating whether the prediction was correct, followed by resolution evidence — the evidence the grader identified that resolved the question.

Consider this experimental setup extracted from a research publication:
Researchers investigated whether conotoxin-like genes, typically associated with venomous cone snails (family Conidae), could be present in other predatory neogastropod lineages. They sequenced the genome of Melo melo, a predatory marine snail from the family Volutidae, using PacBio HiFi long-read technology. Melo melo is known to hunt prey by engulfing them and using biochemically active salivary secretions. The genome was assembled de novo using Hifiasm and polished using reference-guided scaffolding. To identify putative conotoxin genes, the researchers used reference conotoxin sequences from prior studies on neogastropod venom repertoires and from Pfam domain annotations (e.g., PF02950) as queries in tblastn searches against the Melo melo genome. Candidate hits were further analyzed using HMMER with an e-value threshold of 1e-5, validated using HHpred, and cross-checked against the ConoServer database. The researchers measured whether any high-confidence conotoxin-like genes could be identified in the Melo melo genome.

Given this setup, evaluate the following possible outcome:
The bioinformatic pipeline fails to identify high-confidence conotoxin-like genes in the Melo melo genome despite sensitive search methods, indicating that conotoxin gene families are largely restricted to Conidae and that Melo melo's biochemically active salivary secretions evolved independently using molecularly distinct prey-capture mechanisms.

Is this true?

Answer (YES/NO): NO